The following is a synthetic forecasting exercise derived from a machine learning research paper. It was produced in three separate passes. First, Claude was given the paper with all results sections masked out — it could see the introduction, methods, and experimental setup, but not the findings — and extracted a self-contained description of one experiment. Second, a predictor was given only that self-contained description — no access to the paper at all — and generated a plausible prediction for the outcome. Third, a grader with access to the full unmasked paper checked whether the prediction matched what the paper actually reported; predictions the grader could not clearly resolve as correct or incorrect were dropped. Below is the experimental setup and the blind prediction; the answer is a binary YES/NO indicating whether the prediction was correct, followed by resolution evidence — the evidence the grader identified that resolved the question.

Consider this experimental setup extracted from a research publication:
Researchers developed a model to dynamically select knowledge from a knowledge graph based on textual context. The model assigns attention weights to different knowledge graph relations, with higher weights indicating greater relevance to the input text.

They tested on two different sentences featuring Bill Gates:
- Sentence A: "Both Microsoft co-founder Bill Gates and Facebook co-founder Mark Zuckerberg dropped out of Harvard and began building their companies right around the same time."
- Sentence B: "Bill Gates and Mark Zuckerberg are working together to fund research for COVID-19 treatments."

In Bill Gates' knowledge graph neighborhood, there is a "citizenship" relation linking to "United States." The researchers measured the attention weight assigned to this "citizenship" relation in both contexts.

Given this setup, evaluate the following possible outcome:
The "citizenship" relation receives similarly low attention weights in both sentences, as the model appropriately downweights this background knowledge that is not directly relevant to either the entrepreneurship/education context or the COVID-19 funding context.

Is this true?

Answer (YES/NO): YES